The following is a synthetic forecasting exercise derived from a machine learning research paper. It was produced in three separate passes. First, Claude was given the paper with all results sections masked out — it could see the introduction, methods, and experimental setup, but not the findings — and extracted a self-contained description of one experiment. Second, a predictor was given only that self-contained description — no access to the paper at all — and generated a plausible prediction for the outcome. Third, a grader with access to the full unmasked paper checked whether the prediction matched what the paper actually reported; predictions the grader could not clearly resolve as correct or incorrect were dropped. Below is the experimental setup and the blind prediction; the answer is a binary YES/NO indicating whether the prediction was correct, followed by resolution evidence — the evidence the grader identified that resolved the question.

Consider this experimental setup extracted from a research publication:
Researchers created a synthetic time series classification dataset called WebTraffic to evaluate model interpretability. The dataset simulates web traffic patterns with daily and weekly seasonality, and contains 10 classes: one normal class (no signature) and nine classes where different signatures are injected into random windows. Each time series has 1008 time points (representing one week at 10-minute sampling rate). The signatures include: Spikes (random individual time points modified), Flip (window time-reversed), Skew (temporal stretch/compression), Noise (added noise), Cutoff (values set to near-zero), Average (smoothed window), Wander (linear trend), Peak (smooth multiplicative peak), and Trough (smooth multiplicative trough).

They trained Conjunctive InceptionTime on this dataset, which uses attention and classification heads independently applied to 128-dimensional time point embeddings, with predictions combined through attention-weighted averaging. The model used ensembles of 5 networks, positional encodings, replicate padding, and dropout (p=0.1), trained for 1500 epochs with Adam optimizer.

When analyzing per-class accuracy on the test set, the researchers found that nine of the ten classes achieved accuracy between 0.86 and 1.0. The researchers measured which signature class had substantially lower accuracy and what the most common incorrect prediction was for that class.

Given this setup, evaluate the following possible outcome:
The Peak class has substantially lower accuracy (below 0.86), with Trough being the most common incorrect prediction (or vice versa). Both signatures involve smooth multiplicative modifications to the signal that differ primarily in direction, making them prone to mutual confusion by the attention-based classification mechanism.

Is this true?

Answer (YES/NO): NO